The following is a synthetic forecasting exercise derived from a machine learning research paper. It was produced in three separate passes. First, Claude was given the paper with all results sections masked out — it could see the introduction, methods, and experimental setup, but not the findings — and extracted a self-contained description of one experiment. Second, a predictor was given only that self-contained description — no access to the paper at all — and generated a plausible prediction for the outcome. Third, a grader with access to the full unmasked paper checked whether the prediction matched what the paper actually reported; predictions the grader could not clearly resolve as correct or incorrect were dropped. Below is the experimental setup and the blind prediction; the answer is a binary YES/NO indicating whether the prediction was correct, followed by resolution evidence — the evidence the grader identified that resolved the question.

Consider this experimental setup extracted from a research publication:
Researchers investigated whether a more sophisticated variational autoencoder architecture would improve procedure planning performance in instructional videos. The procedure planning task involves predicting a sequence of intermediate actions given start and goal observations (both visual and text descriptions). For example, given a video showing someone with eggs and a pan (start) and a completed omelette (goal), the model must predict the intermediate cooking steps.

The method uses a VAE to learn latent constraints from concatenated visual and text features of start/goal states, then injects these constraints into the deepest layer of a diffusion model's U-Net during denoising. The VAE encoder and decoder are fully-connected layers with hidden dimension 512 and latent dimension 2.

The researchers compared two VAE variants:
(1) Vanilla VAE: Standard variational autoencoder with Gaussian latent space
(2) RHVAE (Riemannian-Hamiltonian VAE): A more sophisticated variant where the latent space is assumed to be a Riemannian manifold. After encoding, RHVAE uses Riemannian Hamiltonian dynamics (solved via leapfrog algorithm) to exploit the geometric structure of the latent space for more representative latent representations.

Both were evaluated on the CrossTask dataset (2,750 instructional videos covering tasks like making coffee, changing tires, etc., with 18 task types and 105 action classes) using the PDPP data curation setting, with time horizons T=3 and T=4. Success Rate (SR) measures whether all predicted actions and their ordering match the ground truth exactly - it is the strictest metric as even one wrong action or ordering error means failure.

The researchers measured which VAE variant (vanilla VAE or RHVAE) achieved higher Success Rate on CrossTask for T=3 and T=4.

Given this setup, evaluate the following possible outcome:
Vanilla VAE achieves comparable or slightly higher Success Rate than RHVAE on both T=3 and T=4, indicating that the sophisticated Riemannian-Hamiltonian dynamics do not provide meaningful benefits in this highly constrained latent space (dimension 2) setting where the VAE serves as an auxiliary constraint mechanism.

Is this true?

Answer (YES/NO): NO